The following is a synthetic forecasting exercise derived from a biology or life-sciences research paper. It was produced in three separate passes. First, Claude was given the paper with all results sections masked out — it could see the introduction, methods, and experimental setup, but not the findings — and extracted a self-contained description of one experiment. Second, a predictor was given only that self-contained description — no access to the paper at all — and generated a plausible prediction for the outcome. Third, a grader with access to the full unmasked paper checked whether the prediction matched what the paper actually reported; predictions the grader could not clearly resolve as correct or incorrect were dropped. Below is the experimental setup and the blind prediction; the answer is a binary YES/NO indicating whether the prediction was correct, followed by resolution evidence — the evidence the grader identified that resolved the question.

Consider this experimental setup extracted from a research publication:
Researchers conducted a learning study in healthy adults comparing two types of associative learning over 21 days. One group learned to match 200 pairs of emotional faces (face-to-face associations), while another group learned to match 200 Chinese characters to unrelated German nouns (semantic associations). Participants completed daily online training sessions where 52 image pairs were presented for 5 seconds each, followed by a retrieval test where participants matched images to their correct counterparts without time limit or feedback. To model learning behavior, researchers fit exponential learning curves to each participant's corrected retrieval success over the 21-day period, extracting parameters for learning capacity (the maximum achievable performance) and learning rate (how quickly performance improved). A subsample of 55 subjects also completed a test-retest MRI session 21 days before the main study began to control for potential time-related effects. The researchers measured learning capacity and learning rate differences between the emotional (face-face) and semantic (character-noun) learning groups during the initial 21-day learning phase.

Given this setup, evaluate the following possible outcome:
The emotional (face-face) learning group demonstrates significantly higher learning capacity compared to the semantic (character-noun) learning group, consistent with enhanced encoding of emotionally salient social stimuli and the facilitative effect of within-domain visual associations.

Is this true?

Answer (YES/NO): NO